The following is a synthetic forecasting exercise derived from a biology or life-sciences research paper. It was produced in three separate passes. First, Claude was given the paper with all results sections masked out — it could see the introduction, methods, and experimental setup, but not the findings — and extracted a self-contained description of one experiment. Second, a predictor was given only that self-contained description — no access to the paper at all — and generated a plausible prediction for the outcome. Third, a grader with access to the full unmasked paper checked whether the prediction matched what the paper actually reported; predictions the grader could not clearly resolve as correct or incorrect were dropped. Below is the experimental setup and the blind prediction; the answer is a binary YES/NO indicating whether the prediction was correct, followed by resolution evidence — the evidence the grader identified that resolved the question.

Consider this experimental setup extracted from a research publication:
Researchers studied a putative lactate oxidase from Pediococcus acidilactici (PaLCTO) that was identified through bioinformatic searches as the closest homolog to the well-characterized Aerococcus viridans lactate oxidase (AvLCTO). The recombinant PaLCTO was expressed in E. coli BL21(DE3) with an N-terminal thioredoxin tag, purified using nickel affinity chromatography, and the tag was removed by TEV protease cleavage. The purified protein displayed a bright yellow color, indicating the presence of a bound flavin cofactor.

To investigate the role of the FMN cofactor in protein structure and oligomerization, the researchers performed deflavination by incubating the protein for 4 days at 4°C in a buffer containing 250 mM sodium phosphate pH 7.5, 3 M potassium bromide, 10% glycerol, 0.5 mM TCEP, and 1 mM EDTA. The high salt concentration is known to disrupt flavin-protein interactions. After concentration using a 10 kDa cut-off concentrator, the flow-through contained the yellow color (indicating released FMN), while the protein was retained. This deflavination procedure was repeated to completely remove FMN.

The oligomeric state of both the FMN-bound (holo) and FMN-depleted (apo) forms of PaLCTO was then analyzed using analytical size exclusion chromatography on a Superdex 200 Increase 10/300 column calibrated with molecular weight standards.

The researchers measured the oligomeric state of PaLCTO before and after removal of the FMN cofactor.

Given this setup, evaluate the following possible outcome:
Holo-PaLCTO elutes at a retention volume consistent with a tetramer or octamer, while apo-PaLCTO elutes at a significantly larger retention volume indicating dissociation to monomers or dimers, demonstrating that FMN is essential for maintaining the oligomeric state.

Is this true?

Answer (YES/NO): YES